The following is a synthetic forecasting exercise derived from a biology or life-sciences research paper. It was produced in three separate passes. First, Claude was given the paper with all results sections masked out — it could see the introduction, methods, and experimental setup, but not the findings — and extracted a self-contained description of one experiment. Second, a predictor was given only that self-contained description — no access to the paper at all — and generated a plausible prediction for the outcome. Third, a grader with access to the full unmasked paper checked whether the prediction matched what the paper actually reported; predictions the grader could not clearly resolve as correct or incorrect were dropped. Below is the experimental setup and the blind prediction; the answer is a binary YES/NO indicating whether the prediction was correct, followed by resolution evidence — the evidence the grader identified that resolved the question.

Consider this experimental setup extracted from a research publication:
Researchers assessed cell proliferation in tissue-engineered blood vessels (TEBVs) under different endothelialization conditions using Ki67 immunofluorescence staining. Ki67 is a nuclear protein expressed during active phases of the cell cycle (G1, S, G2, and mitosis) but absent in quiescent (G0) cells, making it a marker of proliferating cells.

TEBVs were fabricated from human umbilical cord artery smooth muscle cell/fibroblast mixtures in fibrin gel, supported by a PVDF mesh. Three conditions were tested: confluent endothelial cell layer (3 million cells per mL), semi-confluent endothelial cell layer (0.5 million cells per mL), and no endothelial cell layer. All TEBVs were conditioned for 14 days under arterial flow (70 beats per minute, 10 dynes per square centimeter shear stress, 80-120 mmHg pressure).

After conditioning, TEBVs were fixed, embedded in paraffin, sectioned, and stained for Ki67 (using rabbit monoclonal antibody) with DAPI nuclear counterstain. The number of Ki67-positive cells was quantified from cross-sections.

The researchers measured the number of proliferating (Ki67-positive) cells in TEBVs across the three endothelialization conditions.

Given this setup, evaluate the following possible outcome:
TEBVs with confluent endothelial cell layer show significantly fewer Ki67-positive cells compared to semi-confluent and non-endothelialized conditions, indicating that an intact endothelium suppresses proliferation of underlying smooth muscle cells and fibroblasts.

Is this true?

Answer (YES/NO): NO